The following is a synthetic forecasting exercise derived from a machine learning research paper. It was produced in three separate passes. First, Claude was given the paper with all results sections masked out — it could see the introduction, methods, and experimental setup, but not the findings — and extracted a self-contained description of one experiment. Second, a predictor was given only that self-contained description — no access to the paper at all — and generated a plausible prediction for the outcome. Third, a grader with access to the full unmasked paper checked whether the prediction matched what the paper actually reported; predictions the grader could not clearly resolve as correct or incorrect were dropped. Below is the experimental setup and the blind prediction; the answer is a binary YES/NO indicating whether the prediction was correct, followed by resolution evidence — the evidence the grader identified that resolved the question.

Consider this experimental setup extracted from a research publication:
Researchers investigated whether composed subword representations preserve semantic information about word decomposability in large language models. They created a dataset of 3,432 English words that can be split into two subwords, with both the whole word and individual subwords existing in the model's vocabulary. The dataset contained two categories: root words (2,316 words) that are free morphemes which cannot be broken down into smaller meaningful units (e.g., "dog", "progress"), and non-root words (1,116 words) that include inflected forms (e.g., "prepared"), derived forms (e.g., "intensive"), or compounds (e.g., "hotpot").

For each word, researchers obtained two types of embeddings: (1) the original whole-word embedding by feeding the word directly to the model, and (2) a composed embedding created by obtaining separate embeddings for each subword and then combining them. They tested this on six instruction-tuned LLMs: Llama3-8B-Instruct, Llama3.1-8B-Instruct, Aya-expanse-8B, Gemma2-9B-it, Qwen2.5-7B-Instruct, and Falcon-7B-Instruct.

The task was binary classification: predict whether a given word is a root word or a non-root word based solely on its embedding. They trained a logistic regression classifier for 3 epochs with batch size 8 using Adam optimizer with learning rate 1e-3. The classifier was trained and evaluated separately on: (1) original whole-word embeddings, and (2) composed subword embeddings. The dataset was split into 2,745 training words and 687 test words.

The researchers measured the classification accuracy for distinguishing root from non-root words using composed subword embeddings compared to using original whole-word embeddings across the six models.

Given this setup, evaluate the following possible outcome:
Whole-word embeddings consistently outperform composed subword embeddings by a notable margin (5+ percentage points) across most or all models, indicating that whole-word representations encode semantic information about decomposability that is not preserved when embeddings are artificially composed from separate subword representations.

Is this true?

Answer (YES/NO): NO